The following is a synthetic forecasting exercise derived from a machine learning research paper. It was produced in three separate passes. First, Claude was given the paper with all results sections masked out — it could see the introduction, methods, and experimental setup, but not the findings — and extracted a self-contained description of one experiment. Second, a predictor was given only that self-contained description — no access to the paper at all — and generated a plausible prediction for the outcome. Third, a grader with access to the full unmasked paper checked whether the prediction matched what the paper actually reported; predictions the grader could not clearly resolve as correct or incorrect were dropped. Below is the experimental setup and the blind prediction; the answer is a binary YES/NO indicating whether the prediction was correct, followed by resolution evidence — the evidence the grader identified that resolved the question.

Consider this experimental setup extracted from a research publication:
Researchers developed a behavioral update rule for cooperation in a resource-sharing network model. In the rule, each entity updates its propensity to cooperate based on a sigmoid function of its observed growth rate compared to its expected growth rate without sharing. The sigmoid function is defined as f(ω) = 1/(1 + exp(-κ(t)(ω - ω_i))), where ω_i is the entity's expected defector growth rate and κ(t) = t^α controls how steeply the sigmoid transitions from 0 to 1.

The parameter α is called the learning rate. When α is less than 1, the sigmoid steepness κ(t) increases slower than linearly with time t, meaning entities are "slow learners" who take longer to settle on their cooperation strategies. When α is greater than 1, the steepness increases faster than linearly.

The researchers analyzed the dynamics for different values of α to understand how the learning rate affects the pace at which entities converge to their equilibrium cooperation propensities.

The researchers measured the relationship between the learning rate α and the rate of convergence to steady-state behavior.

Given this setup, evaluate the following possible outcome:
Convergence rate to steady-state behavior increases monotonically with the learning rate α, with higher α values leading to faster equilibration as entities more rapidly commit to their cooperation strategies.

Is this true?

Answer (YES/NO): NO